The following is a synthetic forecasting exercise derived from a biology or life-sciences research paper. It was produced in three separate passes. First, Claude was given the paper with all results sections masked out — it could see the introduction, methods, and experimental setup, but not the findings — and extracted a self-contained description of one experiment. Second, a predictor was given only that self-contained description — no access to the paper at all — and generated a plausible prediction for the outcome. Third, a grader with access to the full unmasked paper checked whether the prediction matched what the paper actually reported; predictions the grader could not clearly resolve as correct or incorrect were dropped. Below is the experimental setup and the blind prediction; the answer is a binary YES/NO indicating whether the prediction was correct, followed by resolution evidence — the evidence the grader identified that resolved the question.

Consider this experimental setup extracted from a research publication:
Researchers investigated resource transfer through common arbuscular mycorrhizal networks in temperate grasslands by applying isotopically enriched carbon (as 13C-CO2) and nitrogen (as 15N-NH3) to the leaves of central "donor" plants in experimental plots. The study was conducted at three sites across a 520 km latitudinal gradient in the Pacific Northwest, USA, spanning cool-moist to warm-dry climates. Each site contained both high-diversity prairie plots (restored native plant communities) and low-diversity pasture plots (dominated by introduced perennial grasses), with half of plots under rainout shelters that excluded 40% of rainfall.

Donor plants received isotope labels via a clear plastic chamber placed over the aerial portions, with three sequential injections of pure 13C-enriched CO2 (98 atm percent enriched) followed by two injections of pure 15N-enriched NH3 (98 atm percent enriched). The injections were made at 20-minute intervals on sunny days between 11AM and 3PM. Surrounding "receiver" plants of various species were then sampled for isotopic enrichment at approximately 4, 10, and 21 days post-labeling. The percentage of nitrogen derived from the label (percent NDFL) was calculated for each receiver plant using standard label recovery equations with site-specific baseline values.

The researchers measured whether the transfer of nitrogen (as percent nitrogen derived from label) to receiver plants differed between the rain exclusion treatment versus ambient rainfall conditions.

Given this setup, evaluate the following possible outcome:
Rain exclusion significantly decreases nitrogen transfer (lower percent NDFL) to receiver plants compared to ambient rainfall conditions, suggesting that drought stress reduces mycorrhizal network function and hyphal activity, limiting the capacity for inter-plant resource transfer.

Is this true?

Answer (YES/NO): NO